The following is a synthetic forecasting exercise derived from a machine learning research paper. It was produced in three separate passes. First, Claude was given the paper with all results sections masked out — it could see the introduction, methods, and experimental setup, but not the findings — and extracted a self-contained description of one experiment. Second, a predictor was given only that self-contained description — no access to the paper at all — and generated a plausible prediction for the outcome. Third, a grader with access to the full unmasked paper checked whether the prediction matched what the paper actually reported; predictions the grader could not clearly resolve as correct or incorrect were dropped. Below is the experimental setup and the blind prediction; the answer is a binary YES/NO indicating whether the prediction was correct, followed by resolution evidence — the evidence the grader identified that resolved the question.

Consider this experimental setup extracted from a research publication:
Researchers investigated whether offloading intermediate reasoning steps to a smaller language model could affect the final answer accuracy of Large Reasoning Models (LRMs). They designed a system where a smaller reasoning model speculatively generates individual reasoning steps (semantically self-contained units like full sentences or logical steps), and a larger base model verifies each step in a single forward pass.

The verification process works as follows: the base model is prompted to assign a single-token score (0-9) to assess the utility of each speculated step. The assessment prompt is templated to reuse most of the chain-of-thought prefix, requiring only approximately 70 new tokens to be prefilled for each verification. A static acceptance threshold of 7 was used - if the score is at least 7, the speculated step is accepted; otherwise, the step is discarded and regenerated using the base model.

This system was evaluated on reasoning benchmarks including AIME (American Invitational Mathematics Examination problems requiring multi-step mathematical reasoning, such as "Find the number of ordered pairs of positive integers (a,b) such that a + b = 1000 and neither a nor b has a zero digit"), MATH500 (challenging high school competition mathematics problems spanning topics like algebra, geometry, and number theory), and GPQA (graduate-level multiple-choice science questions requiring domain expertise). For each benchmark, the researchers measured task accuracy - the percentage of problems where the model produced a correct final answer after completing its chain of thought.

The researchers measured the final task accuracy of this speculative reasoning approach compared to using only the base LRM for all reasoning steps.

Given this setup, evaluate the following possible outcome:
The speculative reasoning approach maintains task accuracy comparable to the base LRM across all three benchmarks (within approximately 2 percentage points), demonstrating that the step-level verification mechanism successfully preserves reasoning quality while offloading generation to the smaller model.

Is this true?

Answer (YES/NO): NO